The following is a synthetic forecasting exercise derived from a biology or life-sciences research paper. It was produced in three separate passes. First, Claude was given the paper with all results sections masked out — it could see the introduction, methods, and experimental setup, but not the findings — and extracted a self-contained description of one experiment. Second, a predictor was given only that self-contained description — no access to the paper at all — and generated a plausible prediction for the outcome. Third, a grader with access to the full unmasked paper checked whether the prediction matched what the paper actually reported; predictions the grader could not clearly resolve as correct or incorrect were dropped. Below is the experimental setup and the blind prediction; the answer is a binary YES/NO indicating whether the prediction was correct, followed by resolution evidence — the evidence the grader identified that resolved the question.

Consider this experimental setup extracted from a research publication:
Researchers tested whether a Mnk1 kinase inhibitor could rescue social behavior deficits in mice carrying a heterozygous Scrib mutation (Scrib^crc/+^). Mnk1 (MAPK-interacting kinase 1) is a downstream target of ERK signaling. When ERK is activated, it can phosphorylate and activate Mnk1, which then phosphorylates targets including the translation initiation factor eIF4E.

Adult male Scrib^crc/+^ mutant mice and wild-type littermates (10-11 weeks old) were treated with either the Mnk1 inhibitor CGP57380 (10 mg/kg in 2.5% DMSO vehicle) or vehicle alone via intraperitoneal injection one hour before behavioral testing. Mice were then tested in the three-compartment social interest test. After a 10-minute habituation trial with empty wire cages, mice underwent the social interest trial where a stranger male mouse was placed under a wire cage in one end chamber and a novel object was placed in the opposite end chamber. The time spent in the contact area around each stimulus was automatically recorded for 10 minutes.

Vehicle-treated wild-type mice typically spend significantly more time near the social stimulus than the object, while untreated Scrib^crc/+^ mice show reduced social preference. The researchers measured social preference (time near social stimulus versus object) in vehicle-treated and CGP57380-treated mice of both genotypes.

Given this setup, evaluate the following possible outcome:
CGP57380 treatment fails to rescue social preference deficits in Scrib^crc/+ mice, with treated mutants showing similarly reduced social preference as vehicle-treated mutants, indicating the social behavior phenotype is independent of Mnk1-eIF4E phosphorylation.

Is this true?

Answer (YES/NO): NO